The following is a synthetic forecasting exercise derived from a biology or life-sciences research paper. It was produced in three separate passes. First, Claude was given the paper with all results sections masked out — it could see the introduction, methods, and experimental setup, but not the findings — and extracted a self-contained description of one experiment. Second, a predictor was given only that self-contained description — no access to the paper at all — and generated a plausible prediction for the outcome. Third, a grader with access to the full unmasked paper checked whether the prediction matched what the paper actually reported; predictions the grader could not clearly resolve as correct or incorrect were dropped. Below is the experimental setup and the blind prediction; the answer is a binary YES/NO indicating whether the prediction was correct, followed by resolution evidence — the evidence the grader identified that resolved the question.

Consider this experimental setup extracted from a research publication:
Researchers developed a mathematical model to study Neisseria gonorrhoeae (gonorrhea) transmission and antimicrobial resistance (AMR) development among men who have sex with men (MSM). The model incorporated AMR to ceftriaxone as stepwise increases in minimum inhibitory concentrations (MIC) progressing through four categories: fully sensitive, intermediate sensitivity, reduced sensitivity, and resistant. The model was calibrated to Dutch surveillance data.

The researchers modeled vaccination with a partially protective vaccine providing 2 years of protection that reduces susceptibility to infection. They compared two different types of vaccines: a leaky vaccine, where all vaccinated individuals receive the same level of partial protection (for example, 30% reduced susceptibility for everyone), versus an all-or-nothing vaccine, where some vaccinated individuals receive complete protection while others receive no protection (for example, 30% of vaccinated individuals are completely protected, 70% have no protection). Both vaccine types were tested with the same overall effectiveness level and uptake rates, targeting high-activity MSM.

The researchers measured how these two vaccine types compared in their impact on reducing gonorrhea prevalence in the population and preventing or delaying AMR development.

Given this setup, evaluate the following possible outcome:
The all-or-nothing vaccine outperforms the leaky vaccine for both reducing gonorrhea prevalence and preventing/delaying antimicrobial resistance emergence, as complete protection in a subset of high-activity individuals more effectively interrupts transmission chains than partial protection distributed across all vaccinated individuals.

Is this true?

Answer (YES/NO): YES